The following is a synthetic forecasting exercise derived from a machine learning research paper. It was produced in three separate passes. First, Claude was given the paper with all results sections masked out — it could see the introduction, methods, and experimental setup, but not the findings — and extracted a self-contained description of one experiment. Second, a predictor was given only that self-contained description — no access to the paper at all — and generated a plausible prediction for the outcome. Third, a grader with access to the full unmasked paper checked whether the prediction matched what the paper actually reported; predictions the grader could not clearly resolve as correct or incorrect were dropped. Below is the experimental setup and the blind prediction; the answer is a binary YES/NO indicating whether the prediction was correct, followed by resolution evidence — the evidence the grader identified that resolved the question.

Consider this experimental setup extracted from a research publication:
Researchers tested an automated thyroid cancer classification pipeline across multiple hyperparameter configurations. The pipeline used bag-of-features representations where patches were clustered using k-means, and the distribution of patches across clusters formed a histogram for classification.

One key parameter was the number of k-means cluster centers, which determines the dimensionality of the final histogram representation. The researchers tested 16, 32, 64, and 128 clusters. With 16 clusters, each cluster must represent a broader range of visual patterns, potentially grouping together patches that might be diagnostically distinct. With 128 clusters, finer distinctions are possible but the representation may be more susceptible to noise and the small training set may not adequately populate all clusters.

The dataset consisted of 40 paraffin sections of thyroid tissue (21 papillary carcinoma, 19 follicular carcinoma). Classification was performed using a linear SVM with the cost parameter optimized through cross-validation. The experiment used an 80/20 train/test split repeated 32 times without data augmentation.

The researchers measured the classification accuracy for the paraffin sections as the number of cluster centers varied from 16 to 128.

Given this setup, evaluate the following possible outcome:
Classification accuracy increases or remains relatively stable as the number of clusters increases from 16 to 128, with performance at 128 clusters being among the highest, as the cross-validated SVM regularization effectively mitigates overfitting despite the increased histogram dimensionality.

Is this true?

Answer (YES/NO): NO